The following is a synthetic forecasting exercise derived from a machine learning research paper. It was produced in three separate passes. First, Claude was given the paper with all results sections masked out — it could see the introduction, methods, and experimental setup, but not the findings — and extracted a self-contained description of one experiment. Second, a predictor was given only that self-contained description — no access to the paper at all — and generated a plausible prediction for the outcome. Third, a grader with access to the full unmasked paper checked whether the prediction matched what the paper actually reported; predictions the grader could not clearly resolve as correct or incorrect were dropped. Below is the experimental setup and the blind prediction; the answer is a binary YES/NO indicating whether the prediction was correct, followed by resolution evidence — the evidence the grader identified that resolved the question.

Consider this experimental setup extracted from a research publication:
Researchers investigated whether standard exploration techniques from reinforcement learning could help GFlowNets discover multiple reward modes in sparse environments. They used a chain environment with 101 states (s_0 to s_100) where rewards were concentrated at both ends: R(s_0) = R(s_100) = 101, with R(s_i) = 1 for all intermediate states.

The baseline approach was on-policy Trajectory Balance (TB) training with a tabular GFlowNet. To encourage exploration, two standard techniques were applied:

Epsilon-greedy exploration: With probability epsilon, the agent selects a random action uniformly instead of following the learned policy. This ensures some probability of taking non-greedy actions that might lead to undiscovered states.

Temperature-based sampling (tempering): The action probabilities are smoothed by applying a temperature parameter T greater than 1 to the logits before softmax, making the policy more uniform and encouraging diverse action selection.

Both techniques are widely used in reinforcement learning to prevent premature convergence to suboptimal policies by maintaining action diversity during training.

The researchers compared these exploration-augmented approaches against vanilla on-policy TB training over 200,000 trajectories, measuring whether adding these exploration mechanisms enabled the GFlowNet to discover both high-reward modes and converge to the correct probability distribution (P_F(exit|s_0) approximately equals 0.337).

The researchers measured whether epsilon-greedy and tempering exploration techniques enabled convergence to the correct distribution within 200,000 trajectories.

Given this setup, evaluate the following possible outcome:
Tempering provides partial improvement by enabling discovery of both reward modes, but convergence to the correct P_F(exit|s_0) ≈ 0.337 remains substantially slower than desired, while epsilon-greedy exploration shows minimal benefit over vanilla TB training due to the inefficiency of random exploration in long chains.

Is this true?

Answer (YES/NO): NO